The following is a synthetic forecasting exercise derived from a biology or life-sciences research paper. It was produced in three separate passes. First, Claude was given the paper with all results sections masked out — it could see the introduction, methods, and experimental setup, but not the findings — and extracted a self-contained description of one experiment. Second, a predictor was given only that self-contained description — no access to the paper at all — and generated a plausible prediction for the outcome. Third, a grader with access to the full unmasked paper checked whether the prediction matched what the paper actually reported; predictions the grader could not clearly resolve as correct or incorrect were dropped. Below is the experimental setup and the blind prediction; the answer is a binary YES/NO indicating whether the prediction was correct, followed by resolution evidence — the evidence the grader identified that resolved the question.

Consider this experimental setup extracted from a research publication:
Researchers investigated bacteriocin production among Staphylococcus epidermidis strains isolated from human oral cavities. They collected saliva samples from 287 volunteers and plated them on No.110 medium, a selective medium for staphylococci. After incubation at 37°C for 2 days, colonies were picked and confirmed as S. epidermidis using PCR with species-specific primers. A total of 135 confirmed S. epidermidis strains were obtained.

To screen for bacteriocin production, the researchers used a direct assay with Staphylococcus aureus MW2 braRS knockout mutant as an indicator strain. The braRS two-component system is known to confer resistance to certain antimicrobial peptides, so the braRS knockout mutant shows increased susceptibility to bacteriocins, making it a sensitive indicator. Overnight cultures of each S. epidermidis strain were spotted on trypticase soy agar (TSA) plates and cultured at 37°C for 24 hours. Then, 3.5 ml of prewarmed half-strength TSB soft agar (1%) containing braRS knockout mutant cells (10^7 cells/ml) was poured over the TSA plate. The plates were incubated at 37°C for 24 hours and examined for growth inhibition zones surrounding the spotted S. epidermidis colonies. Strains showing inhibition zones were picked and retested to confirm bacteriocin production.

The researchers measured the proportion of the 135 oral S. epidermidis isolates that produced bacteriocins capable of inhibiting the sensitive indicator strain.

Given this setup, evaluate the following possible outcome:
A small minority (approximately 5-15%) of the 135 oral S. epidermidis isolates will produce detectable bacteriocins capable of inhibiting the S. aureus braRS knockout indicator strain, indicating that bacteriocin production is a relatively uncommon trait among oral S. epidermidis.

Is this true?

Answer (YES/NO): NO